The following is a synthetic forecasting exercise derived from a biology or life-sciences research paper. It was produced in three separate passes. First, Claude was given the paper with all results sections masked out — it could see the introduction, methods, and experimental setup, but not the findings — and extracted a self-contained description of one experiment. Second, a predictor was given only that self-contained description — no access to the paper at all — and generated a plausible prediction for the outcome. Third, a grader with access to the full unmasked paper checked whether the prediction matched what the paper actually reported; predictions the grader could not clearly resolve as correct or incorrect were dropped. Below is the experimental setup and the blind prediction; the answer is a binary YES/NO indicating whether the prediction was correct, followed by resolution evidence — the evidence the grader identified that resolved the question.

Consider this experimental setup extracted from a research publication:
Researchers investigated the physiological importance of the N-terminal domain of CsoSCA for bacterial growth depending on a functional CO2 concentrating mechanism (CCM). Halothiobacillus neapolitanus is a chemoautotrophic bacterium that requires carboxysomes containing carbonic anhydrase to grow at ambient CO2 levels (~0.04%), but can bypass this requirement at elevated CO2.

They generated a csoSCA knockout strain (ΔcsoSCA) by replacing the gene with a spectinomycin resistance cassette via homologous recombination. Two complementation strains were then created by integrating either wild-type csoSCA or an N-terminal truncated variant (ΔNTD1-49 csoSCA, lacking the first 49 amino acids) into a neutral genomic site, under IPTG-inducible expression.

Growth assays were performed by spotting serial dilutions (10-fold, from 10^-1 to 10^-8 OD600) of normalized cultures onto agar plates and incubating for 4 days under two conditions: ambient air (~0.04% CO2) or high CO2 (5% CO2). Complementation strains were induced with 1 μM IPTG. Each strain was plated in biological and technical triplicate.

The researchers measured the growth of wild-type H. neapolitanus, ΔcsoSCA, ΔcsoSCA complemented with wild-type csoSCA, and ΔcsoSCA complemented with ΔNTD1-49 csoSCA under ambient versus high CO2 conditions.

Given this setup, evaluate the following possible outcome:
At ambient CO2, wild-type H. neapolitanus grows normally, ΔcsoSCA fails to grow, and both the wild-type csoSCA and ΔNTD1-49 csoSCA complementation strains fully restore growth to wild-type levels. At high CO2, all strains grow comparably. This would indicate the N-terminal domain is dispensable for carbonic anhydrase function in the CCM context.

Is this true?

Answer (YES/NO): NO